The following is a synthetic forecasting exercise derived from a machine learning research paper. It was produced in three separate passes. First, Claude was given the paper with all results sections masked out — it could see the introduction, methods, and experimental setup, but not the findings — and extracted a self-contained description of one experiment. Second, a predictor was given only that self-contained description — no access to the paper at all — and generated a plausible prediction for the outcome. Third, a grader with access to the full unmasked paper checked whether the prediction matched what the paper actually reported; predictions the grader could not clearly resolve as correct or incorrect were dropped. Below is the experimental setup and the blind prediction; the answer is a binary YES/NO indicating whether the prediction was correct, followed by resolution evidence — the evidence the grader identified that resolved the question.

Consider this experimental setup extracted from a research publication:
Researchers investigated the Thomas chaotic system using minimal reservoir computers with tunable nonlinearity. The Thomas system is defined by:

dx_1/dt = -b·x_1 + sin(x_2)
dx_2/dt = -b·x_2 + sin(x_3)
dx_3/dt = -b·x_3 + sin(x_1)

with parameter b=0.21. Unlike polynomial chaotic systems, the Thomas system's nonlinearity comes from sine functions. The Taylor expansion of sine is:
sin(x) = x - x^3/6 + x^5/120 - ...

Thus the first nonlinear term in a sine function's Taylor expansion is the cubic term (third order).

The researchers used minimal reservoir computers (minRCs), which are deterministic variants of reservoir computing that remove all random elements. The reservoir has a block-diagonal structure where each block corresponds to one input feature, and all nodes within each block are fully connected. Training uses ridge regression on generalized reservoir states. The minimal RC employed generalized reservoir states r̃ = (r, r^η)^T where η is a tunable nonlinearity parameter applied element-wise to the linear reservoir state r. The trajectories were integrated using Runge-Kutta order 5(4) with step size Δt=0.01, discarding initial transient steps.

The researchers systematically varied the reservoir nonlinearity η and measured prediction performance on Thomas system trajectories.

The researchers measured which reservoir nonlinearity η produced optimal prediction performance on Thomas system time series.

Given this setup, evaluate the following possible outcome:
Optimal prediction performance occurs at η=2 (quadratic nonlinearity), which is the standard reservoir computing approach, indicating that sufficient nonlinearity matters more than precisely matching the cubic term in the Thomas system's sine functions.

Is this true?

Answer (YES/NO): NO